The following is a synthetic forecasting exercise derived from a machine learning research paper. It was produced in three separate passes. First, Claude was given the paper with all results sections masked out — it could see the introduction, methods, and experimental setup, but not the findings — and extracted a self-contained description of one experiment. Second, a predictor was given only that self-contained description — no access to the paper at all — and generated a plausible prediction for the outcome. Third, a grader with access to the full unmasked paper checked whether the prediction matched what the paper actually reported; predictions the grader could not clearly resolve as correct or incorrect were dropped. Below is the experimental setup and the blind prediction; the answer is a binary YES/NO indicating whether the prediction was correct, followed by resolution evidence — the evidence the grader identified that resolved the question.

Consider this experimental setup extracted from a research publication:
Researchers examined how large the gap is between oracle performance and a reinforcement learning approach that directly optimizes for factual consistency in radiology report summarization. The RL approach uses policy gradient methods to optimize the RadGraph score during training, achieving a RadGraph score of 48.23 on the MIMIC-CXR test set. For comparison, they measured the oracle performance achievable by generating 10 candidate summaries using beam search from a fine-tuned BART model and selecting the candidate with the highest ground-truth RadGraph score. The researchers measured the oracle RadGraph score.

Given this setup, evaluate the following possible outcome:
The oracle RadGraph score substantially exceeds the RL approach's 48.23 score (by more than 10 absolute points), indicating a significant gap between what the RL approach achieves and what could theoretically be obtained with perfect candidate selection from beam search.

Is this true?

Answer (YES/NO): YES